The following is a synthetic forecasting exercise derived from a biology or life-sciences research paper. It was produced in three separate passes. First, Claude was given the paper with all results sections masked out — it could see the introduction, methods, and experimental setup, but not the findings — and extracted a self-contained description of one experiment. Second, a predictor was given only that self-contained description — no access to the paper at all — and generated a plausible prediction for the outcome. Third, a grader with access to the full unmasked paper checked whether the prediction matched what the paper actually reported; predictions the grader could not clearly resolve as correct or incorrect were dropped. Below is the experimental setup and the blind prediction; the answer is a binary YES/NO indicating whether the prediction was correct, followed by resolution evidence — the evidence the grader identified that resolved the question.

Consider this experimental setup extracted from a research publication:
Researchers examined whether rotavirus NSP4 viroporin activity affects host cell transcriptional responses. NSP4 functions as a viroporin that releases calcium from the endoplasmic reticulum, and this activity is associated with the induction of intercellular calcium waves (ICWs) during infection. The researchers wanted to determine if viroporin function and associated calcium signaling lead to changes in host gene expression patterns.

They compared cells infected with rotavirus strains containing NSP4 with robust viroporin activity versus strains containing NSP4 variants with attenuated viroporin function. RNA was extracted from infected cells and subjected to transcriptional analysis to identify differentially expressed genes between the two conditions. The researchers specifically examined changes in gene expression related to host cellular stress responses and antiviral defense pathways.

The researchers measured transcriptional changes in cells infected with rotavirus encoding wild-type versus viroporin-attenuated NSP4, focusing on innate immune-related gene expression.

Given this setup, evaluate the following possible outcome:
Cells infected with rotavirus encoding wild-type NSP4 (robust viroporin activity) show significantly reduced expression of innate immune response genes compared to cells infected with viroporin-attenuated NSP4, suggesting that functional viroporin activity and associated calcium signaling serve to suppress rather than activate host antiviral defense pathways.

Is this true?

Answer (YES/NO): NO